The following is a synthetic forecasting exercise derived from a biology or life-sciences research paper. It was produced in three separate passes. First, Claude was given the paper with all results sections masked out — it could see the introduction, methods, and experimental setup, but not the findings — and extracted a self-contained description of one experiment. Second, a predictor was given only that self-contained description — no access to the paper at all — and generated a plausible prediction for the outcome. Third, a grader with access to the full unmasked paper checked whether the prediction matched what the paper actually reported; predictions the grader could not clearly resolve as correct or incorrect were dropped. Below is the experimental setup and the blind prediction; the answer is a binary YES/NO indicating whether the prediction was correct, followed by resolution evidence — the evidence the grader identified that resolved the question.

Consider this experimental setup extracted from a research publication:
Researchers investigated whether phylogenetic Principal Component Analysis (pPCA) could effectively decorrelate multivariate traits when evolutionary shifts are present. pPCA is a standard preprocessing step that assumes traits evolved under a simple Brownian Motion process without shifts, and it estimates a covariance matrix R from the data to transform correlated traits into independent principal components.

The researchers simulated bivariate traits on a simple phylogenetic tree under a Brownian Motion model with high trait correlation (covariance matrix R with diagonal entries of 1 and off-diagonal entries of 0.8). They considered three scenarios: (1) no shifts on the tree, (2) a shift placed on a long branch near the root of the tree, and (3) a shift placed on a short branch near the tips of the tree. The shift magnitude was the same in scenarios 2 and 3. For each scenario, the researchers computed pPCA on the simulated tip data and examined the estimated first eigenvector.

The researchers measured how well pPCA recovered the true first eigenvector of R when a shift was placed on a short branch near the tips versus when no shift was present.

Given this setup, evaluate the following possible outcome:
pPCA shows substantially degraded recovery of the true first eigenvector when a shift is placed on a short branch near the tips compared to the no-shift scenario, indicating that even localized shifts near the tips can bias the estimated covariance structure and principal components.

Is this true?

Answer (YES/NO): YES